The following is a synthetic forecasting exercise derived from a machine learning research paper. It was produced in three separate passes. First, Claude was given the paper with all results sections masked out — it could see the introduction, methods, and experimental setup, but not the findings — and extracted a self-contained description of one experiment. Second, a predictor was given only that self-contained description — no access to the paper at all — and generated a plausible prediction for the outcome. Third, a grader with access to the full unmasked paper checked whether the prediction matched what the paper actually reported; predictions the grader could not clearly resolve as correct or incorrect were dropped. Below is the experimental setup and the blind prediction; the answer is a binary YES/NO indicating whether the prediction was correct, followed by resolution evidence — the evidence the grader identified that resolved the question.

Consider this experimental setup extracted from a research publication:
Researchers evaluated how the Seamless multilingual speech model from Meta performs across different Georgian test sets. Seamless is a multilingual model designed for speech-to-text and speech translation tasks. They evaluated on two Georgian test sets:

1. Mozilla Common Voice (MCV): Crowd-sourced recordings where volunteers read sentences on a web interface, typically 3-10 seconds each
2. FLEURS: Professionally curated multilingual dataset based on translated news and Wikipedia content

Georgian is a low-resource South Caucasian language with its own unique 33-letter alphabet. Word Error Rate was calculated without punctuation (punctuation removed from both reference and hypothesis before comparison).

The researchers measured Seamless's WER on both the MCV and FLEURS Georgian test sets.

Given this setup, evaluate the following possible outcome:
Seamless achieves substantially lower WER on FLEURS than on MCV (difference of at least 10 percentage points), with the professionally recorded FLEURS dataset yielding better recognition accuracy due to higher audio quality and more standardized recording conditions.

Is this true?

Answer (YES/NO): NO